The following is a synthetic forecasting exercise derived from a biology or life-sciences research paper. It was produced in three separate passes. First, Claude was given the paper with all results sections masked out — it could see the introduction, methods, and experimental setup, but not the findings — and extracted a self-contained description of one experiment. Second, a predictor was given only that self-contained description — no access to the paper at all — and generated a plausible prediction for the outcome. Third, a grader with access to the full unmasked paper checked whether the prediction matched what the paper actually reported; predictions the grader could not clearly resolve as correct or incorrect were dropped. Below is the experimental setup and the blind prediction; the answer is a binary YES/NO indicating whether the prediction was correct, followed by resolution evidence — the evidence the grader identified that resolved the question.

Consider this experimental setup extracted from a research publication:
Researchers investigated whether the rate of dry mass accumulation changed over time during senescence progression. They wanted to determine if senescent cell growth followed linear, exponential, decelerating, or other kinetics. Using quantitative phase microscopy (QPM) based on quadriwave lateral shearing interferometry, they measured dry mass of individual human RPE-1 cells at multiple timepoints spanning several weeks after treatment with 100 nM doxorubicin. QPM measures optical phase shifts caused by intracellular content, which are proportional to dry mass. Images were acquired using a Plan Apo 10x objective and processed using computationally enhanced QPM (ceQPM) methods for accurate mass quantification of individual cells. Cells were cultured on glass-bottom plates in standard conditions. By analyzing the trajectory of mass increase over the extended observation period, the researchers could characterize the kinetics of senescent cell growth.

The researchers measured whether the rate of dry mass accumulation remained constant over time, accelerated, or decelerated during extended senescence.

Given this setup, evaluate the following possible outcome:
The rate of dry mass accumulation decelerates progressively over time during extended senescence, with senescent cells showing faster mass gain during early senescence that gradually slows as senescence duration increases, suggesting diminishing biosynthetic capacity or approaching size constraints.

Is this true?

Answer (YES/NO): NO